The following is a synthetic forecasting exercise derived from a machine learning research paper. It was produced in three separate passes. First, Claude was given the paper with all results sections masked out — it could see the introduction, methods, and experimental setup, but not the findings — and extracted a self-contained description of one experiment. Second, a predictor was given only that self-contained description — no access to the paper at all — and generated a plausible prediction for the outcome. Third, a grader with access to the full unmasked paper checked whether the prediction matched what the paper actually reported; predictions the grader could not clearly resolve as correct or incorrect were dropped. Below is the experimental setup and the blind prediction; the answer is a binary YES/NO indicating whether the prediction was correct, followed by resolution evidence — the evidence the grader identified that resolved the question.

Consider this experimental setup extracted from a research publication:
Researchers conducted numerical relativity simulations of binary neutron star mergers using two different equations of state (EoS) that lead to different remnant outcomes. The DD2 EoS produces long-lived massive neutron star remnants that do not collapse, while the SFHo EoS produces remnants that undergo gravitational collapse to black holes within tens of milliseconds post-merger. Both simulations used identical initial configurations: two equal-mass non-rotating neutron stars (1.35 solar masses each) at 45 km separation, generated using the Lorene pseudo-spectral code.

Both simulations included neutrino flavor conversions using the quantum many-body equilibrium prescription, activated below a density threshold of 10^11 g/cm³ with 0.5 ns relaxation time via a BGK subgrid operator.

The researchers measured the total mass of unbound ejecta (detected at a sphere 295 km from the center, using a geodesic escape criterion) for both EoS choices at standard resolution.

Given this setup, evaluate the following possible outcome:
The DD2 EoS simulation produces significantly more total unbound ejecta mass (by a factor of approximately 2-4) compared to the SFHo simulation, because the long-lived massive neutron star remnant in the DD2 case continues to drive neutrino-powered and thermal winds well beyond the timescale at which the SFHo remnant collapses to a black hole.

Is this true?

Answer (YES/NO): NO